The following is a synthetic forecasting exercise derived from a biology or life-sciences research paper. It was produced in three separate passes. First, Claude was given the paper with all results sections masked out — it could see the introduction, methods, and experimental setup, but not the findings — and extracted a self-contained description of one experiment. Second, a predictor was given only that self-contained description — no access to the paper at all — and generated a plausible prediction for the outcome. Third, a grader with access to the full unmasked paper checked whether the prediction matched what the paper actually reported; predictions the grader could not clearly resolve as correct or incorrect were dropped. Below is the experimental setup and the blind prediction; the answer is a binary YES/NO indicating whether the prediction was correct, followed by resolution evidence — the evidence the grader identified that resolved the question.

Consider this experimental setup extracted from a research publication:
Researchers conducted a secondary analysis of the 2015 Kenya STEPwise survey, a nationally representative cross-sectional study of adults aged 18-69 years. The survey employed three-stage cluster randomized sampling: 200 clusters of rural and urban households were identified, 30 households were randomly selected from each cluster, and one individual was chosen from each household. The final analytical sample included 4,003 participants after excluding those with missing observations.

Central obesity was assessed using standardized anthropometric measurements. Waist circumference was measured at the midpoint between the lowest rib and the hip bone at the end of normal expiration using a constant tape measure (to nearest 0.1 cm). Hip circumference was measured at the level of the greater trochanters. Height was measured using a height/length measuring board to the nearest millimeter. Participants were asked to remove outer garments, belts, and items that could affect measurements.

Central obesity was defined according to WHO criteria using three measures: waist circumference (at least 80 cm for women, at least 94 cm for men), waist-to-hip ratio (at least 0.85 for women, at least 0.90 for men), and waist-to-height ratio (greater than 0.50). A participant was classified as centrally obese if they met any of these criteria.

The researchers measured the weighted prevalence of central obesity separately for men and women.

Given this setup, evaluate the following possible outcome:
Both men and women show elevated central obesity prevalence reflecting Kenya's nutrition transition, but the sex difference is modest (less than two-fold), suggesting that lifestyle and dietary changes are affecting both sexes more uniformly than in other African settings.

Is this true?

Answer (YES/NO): NO